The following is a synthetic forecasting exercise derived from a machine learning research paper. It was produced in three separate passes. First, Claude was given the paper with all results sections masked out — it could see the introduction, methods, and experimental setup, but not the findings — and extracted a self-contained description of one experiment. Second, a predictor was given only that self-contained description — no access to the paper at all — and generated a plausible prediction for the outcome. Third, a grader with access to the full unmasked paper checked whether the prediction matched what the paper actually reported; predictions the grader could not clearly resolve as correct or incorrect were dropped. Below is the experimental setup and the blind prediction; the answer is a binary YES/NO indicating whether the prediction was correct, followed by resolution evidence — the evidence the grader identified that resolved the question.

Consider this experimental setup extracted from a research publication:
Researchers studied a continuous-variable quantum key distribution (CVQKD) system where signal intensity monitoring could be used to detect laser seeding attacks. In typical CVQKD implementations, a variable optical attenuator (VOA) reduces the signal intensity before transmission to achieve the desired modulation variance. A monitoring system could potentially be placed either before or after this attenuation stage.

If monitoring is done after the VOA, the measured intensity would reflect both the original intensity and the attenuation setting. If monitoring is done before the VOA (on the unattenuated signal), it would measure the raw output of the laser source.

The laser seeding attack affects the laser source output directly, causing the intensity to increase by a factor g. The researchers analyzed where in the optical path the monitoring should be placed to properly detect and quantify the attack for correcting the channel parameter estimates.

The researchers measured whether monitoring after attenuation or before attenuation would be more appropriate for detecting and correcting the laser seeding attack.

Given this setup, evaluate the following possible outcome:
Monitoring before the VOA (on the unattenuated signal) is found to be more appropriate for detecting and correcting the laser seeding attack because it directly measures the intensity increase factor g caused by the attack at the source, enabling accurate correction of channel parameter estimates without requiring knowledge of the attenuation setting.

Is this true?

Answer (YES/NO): YES